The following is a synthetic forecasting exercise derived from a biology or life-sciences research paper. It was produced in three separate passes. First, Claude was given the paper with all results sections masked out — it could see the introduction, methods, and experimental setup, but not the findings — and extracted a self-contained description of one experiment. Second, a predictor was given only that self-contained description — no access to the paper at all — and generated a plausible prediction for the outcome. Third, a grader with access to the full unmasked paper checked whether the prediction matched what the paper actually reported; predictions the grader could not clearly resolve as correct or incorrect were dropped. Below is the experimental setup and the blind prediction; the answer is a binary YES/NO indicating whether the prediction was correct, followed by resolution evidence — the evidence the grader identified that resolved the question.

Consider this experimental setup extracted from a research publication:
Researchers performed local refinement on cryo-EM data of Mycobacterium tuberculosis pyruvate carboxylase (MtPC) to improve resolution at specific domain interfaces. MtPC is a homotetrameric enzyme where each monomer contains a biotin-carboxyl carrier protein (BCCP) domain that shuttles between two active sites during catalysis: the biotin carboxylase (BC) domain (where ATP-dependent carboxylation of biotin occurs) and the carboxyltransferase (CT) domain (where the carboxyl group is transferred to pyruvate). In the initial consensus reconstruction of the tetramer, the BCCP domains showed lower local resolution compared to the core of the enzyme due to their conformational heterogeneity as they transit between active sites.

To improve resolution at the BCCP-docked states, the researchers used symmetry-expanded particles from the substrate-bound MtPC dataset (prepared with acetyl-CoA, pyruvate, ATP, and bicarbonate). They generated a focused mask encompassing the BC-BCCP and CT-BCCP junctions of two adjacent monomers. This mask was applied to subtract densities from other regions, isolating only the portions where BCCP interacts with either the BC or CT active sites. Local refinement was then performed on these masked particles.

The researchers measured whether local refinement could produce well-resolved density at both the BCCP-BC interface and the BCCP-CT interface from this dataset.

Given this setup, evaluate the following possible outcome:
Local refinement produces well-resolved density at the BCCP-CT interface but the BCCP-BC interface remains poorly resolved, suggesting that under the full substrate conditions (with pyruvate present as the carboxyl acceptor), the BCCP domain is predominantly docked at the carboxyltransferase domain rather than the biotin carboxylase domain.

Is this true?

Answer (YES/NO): NO